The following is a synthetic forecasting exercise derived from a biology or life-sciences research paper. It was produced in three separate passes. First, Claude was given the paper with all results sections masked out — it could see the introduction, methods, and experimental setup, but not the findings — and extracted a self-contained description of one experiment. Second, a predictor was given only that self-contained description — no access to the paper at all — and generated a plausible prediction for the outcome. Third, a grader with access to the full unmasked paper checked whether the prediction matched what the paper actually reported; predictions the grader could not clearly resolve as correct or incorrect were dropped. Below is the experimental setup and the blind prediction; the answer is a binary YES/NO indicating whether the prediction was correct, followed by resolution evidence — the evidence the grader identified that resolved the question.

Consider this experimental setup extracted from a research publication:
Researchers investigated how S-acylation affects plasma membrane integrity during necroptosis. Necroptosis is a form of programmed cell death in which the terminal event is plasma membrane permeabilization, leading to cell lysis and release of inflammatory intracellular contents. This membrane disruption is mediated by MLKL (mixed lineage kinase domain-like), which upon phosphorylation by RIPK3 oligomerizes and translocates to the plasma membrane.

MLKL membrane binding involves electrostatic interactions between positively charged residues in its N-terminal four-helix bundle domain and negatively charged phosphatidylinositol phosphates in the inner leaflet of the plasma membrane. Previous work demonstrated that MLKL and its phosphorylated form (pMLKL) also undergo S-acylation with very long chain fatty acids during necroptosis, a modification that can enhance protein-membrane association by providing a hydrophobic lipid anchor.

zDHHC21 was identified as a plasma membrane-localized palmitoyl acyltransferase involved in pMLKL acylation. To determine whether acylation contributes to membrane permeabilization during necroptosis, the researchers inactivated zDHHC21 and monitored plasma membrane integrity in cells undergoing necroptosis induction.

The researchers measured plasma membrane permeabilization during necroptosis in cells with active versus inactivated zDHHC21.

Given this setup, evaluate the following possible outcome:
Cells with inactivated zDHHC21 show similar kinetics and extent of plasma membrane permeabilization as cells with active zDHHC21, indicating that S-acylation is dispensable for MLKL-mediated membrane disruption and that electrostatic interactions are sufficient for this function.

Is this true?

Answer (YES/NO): NO